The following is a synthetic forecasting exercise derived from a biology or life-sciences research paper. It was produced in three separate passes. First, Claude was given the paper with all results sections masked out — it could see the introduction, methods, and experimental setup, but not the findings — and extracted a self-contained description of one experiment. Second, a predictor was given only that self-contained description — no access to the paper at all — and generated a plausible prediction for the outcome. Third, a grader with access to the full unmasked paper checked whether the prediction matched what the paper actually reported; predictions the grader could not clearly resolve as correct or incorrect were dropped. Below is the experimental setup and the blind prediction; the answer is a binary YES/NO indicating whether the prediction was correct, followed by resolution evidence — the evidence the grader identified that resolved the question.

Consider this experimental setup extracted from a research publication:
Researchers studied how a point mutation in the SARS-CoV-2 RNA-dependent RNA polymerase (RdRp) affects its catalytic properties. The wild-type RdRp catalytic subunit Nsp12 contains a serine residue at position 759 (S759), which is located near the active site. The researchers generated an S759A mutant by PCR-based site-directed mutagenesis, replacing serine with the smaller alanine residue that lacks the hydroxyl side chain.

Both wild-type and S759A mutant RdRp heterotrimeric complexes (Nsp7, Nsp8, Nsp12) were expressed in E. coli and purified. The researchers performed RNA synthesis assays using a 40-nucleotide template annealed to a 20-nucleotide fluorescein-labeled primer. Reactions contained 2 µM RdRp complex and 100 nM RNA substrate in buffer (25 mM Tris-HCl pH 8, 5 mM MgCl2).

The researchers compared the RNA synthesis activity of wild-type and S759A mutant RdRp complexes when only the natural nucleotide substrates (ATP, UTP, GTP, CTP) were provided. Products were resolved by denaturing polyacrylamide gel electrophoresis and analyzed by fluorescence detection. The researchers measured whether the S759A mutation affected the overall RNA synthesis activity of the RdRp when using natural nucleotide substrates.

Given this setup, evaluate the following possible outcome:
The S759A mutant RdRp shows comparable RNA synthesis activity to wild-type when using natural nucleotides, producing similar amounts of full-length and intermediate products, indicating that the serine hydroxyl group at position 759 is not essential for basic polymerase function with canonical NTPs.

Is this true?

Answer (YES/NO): NO